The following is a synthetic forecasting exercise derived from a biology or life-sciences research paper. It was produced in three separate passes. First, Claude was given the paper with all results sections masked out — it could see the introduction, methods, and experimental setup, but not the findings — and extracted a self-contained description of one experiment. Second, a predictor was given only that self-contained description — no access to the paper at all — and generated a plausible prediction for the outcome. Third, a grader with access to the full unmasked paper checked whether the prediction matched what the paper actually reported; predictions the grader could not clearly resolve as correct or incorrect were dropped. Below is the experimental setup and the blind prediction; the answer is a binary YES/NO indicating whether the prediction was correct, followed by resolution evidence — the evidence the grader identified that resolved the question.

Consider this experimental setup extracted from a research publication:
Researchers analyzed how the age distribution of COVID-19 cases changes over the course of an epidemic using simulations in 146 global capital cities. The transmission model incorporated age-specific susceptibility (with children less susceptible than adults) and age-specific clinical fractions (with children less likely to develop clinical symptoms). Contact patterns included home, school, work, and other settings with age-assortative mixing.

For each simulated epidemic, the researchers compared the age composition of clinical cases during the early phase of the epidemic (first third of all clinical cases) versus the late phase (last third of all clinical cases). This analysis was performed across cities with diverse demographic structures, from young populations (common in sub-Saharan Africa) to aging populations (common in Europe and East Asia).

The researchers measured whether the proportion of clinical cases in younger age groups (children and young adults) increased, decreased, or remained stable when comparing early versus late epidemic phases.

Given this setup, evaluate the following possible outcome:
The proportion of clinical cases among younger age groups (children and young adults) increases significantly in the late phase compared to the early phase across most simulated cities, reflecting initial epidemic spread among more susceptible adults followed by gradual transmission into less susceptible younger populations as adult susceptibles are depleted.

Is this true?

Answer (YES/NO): NO